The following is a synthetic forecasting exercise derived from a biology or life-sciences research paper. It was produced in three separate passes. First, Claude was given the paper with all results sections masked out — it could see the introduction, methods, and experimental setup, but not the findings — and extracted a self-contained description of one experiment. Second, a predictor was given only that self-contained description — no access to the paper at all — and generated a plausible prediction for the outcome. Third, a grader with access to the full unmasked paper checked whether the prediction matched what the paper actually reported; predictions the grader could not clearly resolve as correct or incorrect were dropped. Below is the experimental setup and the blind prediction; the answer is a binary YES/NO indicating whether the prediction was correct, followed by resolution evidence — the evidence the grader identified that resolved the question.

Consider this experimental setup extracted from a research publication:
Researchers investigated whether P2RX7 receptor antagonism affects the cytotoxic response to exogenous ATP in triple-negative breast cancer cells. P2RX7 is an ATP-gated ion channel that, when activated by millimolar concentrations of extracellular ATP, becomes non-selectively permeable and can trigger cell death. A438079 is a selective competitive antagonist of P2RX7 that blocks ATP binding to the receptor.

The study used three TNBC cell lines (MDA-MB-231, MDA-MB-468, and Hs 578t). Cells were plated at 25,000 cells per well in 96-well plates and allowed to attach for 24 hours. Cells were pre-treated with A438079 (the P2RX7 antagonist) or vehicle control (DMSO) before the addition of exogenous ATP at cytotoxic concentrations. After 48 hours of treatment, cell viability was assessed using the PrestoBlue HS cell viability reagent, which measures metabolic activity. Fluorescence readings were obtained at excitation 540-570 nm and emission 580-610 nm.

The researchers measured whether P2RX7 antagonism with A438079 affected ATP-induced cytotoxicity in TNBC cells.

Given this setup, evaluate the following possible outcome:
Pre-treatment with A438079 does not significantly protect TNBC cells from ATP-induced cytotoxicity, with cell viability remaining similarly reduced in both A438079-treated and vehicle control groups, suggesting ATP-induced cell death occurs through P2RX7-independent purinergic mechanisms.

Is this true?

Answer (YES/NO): NO